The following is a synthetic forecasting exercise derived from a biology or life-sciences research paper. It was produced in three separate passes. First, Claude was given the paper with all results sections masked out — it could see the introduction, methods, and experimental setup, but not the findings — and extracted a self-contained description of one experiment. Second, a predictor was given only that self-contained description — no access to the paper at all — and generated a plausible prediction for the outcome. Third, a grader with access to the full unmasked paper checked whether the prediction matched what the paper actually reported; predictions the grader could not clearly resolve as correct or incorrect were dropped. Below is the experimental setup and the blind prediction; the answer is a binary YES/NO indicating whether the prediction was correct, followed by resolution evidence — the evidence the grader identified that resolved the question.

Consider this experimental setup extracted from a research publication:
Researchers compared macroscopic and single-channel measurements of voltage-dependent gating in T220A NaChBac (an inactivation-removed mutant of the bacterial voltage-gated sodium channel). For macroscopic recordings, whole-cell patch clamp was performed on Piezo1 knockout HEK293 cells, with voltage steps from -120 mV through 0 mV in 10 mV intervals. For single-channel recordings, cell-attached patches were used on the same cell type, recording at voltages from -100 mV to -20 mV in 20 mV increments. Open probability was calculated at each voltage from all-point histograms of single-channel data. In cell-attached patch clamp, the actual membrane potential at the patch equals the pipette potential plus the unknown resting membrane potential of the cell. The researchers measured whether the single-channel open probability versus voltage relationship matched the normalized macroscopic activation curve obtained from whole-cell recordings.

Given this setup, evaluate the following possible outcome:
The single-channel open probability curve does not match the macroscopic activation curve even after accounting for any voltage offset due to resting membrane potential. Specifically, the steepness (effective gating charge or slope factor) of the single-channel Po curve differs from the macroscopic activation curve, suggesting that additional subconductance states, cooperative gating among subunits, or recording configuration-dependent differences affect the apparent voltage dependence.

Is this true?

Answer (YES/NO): YES